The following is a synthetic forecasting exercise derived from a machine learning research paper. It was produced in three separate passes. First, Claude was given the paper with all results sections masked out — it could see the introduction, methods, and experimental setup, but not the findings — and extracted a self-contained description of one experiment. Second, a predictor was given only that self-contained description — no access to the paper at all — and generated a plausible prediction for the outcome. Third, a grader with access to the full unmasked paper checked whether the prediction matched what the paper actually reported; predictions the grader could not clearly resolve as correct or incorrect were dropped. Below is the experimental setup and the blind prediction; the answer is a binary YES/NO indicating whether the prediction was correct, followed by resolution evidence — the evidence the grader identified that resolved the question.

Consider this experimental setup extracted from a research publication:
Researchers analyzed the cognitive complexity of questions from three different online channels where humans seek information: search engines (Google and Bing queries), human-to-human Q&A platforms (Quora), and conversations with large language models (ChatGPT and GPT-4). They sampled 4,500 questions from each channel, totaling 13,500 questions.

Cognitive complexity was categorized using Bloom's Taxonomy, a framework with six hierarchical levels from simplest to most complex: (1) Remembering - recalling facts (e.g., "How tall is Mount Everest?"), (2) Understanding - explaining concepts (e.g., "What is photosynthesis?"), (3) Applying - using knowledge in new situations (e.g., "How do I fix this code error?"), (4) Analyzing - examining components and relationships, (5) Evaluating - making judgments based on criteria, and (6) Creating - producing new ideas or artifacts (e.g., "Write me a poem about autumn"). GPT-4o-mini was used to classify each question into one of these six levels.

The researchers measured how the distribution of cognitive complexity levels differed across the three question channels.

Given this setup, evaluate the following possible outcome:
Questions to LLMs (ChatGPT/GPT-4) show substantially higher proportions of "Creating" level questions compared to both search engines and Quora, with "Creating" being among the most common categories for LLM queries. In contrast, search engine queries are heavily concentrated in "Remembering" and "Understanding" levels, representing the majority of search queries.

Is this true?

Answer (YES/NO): YES